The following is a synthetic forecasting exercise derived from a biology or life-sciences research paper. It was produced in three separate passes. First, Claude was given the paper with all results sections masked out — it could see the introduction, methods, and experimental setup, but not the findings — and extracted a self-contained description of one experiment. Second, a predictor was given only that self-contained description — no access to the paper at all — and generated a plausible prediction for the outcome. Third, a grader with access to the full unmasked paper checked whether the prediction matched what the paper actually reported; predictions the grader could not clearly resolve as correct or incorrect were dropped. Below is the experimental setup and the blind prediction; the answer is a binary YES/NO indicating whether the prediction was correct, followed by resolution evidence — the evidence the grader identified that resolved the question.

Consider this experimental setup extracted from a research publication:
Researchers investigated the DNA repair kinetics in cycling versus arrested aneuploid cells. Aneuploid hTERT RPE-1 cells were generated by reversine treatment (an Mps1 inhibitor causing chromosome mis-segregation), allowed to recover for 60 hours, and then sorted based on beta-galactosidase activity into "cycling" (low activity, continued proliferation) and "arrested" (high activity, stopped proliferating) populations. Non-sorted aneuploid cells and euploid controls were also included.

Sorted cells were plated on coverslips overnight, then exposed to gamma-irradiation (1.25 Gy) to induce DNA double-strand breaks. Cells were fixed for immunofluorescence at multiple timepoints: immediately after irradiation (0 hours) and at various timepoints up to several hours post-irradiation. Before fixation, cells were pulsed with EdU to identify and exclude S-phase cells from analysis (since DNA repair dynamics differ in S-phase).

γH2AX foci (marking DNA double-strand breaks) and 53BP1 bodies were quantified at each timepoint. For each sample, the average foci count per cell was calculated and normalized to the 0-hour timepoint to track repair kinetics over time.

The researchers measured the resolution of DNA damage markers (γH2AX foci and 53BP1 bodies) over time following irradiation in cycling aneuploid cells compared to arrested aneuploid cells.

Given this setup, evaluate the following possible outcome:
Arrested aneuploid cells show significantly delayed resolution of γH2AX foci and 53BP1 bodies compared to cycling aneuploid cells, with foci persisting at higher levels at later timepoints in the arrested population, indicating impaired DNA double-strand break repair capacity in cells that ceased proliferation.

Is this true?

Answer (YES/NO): YES